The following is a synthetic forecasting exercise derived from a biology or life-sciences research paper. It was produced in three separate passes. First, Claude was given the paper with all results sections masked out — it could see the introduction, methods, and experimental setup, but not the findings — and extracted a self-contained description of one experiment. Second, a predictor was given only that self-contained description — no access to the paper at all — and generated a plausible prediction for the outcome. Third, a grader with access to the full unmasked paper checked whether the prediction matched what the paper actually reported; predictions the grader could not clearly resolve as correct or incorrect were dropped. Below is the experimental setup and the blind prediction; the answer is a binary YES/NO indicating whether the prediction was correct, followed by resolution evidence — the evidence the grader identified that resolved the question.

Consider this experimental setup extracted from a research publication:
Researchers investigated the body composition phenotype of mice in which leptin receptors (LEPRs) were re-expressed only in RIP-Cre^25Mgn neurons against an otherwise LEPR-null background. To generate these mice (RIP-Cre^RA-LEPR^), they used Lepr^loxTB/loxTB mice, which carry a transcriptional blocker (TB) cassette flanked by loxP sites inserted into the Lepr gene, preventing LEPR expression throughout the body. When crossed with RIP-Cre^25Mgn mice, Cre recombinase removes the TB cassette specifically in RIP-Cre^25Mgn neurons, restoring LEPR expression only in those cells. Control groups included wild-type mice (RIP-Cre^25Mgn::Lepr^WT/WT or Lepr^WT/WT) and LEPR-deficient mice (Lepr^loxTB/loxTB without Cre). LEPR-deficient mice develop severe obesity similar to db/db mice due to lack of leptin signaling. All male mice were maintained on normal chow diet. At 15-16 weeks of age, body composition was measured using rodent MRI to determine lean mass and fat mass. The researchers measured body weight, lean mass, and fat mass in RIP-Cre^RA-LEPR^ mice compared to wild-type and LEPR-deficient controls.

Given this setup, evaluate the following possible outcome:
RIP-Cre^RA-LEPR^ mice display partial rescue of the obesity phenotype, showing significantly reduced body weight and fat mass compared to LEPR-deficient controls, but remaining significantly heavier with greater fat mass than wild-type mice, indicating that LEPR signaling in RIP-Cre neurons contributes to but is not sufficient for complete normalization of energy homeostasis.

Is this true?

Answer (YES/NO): YES